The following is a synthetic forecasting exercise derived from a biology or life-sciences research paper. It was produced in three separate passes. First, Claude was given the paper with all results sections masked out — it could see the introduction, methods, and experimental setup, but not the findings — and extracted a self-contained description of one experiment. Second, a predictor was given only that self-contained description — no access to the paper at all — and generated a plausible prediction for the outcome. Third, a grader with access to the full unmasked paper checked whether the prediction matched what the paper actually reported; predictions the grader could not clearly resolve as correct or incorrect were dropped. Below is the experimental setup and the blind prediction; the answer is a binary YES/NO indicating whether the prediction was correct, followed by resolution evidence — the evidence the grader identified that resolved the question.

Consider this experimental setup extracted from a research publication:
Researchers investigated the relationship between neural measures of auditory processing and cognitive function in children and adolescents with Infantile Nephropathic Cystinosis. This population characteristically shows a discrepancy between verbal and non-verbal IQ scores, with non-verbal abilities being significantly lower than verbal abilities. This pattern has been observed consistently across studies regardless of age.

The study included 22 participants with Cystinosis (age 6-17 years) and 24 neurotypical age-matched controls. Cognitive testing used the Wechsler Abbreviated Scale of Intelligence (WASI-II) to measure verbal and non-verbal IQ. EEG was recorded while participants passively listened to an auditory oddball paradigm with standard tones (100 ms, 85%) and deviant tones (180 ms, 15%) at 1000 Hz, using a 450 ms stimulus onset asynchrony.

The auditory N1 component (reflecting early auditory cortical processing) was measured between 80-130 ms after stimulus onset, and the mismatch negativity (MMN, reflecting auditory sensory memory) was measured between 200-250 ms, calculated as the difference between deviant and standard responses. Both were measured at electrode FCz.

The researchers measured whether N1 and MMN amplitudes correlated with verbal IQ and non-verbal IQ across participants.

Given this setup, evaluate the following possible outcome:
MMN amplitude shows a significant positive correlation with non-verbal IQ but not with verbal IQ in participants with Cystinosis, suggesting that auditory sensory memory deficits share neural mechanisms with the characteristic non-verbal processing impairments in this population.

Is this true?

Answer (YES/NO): NO